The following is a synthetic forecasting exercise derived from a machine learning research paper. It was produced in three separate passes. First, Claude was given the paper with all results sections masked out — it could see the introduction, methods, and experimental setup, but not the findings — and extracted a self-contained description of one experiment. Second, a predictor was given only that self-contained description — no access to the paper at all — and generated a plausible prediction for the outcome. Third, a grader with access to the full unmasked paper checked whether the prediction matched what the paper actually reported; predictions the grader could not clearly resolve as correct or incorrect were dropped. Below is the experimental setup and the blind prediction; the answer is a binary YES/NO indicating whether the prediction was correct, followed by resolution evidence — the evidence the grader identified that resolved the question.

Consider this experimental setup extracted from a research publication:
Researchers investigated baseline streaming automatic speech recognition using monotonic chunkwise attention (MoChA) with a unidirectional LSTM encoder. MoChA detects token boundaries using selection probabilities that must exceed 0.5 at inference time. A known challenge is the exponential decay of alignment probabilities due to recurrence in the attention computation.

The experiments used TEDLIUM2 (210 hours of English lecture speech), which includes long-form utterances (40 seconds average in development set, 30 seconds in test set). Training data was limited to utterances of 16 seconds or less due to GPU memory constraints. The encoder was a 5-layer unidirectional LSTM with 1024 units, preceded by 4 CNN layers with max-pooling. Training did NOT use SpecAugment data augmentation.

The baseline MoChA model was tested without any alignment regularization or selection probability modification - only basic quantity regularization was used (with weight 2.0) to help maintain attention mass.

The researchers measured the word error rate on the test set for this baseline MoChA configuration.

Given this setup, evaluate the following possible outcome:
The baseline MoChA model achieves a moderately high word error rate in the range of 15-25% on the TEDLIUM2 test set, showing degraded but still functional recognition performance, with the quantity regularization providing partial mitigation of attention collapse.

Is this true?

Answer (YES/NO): NO